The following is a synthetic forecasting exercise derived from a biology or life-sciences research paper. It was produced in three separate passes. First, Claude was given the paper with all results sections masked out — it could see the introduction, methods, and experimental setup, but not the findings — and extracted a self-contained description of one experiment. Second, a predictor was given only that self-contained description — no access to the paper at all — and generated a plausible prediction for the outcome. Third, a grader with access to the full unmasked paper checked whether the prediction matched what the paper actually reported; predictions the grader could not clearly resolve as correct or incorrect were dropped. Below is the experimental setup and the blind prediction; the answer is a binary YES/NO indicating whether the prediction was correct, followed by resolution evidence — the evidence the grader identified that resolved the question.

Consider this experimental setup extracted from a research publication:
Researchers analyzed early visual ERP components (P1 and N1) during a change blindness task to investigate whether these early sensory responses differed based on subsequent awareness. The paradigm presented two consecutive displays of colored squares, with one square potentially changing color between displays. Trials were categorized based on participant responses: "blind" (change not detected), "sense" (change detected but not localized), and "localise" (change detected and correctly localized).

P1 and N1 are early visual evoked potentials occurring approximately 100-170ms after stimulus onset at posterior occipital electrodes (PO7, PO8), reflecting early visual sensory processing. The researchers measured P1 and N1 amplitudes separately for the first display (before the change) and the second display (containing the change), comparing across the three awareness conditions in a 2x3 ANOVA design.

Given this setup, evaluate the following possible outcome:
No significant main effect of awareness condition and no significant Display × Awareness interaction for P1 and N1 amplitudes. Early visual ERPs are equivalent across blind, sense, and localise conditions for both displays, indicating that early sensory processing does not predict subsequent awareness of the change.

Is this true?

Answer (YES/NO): YES